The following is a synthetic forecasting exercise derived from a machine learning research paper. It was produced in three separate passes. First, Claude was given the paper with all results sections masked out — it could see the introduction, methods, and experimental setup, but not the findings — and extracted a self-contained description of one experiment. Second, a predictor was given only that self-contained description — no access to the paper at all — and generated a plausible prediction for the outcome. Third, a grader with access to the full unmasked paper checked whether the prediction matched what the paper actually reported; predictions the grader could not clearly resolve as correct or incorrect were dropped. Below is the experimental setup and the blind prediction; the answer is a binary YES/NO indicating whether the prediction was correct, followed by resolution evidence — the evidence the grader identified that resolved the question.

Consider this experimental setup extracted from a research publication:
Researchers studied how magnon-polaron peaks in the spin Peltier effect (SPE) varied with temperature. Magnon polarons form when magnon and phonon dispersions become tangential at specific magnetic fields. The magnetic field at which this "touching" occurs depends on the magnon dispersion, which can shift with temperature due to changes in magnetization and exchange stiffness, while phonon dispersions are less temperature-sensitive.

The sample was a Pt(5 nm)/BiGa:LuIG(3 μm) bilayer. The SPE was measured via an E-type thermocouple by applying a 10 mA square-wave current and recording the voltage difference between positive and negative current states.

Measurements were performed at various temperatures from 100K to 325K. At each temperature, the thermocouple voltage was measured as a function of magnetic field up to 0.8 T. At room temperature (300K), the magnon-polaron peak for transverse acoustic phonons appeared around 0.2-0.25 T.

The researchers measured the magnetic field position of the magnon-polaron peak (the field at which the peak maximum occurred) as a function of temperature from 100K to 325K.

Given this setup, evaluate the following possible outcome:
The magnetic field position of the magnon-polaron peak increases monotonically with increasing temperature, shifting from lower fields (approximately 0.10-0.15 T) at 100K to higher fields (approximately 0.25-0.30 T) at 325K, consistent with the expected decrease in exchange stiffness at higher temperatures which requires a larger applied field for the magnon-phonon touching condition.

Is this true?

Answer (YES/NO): NO